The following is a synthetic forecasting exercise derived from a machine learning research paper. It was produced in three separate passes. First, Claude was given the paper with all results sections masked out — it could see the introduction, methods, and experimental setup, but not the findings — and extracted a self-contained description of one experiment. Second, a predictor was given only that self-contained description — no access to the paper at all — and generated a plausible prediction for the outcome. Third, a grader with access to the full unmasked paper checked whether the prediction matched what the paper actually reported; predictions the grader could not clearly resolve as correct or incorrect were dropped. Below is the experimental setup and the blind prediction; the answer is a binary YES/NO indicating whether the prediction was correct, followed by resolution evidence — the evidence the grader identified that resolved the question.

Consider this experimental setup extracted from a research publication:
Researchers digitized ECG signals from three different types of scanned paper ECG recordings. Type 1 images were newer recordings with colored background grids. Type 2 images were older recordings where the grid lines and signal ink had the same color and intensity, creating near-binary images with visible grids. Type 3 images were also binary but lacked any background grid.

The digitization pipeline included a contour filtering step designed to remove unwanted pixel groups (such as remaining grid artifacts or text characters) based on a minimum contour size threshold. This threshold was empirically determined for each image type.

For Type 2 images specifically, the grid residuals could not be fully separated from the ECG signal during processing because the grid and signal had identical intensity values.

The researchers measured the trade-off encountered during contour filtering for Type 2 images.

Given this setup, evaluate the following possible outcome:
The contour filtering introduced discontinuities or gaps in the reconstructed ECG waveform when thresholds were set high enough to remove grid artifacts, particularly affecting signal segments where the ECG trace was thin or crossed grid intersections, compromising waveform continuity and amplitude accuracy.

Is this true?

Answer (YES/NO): NO